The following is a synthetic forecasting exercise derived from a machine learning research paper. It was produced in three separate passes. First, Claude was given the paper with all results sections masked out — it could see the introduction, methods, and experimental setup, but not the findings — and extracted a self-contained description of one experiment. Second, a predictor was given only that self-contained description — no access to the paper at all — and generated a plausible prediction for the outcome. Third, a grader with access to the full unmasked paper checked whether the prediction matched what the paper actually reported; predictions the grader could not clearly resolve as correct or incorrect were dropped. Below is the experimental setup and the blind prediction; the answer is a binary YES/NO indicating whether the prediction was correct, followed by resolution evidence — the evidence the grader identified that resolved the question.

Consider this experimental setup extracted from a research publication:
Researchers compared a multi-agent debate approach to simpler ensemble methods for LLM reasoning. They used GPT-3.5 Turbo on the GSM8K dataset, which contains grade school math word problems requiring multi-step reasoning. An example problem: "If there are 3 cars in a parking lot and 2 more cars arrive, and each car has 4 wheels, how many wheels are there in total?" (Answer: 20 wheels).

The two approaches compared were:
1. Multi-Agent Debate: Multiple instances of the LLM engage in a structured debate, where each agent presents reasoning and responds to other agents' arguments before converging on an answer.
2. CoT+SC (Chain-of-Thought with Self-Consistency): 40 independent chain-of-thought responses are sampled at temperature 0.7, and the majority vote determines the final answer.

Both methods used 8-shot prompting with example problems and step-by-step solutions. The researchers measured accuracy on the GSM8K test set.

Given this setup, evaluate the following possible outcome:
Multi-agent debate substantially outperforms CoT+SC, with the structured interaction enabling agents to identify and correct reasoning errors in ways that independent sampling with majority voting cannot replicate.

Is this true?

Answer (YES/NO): NO